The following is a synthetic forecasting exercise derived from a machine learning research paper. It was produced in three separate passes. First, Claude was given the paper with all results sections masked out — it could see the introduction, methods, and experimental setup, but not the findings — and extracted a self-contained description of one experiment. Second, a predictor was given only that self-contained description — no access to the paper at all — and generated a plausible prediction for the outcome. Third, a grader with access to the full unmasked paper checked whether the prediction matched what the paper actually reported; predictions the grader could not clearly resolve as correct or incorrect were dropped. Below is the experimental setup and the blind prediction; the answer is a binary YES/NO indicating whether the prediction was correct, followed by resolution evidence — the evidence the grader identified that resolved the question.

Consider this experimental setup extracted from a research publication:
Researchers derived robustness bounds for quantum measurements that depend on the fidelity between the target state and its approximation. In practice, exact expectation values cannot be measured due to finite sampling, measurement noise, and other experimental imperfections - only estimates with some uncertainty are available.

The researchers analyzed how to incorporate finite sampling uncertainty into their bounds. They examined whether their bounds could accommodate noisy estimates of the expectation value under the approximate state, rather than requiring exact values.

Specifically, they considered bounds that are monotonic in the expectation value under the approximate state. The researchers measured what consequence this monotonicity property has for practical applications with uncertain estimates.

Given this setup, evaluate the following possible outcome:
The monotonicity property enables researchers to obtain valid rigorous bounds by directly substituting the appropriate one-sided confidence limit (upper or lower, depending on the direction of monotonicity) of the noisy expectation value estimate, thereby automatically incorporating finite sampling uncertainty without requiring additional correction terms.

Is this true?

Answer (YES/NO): YES